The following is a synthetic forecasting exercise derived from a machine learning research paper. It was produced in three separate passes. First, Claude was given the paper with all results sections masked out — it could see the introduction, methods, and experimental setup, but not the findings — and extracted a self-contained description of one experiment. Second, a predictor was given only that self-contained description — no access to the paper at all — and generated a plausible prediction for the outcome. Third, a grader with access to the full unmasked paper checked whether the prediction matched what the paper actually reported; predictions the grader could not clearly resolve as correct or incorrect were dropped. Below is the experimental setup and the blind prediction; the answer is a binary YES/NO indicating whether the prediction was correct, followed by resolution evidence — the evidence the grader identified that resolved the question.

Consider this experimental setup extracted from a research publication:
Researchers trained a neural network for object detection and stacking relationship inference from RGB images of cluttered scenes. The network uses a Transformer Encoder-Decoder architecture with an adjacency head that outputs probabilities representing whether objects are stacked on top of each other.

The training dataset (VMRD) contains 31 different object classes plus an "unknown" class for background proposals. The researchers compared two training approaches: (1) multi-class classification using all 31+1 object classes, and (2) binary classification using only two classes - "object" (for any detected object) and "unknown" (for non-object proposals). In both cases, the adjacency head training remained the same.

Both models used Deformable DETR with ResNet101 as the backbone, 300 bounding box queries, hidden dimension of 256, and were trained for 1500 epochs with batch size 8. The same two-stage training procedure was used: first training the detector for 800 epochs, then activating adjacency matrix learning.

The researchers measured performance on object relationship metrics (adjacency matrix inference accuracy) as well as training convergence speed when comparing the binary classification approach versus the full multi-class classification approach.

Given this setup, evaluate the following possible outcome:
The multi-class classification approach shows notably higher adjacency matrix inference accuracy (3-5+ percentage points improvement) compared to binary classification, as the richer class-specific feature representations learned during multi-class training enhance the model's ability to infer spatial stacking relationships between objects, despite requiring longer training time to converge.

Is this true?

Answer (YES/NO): NO